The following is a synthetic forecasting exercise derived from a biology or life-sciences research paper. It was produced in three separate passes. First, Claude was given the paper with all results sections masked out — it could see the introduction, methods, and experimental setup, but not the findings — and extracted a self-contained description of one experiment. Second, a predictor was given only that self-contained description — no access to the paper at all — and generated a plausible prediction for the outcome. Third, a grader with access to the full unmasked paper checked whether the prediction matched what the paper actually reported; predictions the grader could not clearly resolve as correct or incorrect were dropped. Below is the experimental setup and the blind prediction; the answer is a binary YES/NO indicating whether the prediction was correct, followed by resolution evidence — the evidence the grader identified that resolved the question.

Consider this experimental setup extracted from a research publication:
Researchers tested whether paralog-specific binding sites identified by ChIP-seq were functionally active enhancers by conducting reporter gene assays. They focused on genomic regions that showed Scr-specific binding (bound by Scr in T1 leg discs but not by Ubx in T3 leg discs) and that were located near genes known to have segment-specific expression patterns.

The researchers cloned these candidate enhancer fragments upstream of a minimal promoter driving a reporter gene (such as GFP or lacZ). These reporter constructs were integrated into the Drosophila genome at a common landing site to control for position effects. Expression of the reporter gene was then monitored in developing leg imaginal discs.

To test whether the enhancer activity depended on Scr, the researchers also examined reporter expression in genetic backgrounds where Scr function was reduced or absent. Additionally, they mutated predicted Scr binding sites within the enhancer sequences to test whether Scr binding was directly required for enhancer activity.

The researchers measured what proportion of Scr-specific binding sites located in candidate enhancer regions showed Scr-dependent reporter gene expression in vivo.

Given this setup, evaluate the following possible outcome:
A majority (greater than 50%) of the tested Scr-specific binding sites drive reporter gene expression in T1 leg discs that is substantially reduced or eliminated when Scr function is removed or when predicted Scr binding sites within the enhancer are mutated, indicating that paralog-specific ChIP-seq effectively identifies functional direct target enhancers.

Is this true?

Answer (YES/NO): NO